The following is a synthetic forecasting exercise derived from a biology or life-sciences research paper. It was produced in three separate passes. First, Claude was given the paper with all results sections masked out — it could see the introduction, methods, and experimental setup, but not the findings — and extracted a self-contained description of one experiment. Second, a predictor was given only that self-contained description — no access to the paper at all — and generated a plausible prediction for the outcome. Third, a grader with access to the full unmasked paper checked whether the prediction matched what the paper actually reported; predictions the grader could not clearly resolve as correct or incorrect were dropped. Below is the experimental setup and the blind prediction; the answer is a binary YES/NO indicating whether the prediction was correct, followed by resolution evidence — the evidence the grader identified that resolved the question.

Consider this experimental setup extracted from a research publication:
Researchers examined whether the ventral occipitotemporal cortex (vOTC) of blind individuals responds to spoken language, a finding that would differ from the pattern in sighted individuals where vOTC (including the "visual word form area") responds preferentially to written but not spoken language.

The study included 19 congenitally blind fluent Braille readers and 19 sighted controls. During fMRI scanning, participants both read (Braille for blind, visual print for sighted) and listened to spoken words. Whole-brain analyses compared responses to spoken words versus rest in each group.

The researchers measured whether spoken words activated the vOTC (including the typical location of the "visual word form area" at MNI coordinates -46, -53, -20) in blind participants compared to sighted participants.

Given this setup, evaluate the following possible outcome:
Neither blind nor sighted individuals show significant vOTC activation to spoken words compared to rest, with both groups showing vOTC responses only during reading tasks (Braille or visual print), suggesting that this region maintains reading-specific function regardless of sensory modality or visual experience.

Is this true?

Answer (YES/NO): NO